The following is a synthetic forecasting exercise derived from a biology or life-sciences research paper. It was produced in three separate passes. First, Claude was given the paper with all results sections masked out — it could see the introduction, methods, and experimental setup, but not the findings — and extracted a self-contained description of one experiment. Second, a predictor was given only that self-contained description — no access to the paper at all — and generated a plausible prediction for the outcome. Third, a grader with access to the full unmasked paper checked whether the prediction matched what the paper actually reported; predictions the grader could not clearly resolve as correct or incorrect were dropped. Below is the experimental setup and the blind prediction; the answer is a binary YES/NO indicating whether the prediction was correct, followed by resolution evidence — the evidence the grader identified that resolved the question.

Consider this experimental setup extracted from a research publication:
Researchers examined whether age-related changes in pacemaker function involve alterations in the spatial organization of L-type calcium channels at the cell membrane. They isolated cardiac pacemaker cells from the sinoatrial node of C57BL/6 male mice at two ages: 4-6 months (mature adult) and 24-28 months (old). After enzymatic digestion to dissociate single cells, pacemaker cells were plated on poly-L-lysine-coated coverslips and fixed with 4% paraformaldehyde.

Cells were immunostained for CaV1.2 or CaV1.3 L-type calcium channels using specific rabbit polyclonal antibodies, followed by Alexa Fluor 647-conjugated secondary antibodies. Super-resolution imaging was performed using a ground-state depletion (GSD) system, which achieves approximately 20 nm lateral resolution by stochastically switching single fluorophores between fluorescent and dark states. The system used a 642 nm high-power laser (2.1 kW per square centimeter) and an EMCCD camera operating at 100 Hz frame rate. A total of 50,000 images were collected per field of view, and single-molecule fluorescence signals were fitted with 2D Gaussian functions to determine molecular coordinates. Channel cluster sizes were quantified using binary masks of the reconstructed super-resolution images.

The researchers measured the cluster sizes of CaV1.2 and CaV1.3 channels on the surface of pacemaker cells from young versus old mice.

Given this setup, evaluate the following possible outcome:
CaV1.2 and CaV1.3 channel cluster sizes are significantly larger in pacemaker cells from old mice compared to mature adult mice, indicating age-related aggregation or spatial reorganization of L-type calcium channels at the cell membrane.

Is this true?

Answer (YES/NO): NO